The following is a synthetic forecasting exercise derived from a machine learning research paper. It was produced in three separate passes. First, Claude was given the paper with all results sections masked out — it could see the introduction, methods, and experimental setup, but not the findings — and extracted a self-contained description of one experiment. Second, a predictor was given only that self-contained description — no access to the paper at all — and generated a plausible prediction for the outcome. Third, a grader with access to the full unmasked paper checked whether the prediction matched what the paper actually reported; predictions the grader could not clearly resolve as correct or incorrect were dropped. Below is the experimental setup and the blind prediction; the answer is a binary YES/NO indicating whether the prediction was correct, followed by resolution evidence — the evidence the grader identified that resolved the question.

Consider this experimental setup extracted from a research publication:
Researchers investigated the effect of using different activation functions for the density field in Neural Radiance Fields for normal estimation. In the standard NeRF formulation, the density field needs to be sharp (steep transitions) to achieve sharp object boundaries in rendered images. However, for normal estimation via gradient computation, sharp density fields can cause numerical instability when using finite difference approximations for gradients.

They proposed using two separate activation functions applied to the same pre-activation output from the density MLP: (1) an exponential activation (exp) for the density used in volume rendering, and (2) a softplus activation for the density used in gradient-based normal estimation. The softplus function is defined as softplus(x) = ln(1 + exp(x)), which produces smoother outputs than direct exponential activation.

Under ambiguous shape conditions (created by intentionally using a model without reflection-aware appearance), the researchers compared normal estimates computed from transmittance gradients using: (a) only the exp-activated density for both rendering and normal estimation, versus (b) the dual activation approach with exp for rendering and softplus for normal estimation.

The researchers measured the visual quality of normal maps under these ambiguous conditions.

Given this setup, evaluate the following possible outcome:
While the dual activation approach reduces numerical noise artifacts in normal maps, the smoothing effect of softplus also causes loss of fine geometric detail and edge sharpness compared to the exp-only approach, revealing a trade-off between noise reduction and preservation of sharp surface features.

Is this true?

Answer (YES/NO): NO